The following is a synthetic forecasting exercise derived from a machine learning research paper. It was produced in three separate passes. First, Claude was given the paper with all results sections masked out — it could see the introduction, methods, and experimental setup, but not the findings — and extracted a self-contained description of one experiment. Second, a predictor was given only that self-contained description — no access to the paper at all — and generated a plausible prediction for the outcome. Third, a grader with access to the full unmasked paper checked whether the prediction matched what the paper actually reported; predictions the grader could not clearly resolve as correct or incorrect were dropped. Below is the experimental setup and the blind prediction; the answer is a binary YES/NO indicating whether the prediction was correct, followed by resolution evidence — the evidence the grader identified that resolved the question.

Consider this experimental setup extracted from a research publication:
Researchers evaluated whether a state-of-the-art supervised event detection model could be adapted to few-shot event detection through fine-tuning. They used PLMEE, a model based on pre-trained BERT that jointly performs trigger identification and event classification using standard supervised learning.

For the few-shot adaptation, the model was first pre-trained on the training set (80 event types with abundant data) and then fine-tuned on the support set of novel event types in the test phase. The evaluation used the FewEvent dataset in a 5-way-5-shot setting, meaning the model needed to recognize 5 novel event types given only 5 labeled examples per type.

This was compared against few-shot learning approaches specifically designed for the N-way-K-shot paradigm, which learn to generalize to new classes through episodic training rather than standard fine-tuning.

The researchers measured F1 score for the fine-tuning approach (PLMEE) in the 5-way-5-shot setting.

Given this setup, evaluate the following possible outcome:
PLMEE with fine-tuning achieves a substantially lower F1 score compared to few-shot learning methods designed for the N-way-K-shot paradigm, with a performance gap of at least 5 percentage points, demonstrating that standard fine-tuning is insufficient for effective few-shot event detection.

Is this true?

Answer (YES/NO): YES